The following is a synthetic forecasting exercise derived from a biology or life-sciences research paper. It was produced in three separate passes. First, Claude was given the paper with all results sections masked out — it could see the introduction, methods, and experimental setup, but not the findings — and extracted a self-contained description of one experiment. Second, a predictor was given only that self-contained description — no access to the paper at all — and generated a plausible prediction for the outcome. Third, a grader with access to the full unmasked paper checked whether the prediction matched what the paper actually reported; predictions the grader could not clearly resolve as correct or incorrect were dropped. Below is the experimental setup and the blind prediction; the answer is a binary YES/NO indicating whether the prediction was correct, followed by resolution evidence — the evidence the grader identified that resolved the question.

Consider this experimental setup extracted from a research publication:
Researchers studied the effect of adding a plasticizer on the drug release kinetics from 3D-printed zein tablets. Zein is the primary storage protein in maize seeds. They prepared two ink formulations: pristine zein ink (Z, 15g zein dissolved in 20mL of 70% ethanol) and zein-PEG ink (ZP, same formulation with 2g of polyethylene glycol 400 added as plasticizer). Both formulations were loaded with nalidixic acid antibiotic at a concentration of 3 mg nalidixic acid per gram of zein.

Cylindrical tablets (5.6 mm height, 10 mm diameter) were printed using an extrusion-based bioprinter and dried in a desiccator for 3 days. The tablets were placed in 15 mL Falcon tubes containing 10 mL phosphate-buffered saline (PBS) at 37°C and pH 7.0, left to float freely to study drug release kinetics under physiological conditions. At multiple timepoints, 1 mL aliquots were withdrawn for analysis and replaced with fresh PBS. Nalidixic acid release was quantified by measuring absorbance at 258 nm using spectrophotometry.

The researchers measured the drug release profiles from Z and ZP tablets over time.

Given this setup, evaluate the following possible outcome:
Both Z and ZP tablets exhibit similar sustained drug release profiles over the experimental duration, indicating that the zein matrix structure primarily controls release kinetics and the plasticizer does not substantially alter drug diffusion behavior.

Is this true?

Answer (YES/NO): NO